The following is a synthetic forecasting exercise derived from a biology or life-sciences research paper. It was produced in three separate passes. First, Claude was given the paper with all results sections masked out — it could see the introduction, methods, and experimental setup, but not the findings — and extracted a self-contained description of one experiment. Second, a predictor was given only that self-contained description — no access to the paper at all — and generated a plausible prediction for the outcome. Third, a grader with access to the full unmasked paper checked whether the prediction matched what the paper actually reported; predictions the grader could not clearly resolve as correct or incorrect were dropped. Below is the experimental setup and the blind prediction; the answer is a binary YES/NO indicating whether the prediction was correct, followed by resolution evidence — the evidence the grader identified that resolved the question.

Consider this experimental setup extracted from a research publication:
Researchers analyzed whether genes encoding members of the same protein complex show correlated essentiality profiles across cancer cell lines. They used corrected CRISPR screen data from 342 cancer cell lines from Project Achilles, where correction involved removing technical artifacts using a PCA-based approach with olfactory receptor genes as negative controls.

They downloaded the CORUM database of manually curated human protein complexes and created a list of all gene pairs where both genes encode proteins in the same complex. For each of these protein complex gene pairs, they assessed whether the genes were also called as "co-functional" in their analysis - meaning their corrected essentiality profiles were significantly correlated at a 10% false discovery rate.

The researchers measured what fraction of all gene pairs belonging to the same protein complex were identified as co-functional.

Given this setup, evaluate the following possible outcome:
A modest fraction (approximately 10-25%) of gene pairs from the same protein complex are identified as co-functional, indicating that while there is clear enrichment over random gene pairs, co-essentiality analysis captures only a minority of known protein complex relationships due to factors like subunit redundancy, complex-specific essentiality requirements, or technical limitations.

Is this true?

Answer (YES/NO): NO